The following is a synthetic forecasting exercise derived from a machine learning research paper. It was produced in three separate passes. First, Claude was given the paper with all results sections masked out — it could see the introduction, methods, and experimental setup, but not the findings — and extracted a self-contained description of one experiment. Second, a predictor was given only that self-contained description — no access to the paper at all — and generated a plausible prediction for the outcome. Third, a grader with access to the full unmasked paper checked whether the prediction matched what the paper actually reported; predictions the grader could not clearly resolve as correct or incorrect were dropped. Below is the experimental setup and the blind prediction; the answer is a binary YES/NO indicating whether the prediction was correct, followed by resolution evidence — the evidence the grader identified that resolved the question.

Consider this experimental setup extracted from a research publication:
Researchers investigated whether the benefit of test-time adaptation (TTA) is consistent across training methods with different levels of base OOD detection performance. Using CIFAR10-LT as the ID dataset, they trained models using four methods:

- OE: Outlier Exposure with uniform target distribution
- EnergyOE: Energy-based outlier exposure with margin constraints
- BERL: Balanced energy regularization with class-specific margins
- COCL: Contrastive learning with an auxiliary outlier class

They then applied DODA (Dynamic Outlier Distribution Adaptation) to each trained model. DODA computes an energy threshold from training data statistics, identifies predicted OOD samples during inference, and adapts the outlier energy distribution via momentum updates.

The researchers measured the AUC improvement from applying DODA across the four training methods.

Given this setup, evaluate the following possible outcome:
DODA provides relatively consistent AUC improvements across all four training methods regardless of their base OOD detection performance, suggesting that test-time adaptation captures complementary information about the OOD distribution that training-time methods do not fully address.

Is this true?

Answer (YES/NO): NO